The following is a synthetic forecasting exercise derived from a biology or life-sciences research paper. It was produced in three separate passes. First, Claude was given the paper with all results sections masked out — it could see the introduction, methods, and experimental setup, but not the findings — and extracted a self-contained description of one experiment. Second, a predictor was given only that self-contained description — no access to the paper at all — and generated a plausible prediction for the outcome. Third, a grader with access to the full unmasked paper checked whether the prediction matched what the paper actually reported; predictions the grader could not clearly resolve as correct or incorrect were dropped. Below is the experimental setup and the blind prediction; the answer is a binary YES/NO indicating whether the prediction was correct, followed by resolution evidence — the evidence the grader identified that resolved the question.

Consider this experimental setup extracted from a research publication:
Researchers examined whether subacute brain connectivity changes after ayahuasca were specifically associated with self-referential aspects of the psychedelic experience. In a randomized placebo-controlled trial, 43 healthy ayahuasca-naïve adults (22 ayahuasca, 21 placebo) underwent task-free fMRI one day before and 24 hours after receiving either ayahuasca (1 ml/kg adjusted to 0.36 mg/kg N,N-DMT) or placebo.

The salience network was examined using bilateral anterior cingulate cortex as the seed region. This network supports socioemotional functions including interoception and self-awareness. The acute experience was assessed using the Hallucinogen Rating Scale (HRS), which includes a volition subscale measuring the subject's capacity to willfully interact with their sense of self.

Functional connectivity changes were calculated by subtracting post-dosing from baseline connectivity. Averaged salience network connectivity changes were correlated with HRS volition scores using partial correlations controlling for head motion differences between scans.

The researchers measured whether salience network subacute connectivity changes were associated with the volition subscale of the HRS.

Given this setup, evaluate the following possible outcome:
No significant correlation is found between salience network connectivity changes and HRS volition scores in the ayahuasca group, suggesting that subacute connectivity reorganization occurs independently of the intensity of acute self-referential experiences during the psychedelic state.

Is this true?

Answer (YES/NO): YES